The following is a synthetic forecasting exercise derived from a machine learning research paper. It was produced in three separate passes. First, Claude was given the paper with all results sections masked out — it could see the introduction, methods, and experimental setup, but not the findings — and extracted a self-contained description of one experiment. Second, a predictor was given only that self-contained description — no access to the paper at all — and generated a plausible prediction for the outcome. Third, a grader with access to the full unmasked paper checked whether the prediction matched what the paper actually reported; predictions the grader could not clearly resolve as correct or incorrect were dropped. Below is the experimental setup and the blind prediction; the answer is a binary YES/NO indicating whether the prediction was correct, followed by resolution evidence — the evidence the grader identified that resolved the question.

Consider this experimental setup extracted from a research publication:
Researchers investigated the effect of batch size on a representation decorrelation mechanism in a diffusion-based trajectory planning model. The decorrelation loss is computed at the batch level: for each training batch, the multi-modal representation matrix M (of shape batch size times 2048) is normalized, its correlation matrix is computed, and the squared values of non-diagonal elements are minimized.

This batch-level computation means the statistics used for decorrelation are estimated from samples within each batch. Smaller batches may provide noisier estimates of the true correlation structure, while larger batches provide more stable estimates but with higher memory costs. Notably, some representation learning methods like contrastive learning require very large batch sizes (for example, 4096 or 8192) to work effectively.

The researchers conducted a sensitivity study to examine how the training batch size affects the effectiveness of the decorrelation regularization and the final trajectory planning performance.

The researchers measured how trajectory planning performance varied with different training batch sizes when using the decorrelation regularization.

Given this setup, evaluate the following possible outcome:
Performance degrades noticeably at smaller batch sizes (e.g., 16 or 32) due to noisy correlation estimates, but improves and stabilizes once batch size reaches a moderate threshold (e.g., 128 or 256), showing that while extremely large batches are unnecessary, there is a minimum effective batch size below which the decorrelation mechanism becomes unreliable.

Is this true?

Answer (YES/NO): NO